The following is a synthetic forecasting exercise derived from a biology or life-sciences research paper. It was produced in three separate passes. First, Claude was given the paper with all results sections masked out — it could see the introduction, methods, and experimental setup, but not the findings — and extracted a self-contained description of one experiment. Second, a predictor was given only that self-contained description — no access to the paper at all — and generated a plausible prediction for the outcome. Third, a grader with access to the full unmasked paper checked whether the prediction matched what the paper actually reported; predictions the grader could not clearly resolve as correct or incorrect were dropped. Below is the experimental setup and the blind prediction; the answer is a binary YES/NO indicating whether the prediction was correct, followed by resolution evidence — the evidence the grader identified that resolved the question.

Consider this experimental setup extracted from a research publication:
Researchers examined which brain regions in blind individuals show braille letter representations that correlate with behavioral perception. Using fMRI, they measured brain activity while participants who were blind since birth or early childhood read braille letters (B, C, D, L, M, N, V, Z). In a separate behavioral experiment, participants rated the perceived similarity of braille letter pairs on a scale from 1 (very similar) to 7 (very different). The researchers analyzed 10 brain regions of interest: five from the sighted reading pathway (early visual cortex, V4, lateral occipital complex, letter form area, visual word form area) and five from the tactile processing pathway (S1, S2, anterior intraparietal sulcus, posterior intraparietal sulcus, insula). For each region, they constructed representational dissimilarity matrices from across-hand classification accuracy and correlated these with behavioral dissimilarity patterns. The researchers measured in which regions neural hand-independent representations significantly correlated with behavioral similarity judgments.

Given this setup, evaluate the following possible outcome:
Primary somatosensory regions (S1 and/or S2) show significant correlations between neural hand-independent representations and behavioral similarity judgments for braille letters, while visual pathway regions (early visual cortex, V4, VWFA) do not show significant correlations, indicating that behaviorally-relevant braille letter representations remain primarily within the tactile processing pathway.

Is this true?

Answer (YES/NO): NO